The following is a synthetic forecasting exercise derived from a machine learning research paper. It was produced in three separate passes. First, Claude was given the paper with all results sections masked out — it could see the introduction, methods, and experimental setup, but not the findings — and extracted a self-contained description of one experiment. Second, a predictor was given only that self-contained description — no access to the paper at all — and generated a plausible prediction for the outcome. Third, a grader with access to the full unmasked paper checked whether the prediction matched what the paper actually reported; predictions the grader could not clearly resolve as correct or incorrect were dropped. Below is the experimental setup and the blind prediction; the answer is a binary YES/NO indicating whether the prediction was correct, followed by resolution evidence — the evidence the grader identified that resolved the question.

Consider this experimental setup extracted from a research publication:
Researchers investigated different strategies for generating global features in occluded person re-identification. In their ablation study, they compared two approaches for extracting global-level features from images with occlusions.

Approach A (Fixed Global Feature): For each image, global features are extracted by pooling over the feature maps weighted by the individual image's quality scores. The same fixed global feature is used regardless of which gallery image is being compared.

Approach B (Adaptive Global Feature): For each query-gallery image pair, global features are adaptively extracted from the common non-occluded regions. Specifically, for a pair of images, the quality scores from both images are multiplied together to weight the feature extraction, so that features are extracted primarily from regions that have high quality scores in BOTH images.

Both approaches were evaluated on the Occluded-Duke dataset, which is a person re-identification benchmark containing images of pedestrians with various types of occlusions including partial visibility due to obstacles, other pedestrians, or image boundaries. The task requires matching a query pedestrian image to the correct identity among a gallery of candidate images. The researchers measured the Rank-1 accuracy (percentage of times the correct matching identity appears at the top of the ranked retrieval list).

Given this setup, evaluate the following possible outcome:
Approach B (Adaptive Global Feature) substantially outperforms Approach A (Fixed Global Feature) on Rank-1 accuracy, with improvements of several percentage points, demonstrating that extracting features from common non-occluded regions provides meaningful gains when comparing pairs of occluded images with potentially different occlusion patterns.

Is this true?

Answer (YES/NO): YES